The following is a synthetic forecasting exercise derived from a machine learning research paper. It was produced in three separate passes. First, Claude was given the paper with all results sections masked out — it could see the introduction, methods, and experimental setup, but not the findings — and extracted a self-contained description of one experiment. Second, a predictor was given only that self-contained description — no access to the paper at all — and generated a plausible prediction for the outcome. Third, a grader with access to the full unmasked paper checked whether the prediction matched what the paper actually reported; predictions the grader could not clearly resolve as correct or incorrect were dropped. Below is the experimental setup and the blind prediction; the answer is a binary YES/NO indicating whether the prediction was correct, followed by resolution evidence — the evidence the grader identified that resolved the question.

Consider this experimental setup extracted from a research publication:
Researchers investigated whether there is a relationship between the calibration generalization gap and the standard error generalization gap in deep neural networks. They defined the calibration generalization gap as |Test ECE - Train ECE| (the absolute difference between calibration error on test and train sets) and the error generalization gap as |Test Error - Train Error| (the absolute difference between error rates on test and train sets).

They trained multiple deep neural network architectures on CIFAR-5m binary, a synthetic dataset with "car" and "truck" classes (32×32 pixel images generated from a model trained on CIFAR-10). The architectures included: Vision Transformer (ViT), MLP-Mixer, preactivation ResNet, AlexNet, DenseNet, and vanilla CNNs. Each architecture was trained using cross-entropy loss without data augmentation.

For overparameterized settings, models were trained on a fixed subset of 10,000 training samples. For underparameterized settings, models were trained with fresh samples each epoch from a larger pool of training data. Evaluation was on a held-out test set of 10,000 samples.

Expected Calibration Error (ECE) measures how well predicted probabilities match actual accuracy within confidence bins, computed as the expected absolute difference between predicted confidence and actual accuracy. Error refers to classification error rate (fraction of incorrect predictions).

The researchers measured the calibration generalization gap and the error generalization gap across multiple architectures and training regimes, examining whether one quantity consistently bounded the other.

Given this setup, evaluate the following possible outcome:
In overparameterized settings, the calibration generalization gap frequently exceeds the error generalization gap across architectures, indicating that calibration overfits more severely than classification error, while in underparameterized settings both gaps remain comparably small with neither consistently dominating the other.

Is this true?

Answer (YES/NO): NO